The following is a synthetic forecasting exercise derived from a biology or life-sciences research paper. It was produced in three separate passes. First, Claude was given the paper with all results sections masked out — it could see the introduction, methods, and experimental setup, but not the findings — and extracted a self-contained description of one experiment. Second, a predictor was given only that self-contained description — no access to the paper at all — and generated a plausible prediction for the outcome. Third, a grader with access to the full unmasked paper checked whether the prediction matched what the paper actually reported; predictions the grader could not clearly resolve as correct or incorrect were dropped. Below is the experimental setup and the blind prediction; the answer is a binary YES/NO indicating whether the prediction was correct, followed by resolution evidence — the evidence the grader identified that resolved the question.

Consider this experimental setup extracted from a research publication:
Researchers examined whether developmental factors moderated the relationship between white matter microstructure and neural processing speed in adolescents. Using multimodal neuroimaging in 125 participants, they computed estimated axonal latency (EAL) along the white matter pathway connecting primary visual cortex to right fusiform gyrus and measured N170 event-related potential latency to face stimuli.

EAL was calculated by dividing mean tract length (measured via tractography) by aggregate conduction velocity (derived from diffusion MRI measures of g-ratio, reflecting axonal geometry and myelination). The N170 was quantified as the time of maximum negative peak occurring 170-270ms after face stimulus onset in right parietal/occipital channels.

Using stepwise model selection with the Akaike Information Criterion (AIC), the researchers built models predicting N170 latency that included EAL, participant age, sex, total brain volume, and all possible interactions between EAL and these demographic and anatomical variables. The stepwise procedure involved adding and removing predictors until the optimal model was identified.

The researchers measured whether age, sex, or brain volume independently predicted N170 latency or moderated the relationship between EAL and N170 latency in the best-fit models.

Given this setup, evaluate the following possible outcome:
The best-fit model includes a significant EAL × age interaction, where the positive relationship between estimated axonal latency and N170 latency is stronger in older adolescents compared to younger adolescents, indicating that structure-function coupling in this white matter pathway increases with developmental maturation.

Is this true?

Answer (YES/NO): NO